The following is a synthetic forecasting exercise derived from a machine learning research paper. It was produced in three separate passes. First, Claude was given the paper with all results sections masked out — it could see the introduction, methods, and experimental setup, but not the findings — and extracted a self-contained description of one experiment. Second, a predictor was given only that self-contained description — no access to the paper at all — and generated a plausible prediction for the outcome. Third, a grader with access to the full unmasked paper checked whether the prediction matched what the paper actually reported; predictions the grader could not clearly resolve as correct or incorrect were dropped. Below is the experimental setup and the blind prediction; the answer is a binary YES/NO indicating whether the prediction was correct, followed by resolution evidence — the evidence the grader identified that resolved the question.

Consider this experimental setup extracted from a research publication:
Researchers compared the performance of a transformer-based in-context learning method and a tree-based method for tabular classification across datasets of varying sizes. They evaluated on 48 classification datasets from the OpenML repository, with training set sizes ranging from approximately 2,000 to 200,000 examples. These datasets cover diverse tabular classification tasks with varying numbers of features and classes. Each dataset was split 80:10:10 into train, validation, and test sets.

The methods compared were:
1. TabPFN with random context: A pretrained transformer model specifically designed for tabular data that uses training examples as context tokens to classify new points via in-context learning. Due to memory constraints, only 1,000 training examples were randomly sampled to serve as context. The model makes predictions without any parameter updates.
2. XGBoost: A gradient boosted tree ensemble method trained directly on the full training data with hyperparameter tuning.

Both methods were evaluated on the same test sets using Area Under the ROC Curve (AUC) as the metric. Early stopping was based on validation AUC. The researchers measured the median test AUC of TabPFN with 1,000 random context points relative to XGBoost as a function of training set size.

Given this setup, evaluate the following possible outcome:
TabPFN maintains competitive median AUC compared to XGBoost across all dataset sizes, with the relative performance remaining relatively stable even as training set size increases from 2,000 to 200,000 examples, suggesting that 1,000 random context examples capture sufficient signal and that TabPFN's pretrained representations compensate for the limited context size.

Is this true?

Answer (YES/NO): NO